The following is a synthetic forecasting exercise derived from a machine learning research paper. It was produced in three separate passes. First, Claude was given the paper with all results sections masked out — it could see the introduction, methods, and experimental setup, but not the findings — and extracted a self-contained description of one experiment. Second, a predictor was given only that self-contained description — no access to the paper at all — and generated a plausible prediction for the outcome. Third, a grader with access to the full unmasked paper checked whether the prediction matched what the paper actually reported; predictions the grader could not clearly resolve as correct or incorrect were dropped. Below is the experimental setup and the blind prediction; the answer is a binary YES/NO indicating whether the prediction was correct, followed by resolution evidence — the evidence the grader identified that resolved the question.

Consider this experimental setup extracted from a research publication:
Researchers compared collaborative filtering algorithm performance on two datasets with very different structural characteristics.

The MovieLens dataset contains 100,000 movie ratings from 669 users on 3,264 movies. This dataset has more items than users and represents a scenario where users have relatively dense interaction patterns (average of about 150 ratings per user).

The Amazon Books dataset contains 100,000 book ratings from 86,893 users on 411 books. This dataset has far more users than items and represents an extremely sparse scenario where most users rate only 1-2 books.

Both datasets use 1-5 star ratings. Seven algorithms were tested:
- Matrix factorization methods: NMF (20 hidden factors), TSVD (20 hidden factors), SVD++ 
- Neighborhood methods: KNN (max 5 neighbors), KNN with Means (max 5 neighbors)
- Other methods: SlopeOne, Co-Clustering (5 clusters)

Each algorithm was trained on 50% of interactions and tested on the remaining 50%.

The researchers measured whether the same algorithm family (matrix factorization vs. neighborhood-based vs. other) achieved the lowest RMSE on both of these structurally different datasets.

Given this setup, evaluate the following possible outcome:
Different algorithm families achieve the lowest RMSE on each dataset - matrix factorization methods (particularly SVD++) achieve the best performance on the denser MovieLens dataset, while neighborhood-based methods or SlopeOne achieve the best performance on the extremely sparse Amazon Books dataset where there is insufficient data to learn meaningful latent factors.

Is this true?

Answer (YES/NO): NO